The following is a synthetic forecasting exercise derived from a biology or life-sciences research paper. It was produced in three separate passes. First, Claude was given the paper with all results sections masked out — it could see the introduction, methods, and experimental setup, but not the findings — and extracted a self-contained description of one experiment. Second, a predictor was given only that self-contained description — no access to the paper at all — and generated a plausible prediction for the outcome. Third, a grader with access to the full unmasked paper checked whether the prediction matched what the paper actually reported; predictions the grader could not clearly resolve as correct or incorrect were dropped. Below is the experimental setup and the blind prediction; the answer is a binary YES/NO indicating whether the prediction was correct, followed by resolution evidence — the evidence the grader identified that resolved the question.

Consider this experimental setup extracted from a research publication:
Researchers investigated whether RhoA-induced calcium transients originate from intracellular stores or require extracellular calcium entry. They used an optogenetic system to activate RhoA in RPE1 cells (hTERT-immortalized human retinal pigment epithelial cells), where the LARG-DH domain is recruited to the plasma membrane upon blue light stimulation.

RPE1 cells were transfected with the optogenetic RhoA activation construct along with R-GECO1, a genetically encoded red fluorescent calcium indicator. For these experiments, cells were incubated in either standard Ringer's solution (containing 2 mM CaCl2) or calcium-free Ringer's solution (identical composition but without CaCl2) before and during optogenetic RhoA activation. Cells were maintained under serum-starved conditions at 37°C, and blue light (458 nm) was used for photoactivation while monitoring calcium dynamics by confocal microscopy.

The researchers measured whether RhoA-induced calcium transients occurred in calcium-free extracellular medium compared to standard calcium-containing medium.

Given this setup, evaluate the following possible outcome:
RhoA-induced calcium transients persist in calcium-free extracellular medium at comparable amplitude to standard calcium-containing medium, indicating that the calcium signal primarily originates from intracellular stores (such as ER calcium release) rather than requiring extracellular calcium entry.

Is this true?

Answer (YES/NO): NO